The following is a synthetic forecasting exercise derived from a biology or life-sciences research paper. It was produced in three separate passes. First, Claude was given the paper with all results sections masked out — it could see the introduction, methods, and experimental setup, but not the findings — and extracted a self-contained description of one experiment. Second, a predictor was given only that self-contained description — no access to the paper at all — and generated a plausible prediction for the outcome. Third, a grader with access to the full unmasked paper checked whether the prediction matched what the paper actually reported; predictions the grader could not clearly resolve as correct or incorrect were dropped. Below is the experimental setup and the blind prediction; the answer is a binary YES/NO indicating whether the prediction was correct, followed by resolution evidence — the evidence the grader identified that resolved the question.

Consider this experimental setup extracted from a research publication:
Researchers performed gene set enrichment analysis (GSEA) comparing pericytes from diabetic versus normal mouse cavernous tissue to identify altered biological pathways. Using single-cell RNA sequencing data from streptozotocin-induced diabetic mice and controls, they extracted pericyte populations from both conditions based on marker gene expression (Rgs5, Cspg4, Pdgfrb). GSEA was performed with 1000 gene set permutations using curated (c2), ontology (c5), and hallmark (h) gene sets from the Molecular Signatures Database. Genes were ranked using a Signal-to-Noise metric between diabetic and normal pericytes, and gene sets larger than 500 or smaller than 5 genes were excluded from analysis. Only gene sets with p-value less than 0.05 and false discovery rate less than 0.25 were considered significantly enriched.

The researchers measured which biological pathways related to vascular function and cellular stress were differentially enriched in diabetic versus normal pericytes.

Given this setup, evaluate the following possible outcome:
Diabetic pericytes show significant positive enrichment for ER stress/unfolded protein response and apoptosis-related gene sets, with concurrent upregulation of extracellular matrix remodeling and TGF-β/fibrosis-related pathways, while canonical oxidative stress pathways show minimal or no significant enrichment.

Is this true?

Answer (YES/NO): NO